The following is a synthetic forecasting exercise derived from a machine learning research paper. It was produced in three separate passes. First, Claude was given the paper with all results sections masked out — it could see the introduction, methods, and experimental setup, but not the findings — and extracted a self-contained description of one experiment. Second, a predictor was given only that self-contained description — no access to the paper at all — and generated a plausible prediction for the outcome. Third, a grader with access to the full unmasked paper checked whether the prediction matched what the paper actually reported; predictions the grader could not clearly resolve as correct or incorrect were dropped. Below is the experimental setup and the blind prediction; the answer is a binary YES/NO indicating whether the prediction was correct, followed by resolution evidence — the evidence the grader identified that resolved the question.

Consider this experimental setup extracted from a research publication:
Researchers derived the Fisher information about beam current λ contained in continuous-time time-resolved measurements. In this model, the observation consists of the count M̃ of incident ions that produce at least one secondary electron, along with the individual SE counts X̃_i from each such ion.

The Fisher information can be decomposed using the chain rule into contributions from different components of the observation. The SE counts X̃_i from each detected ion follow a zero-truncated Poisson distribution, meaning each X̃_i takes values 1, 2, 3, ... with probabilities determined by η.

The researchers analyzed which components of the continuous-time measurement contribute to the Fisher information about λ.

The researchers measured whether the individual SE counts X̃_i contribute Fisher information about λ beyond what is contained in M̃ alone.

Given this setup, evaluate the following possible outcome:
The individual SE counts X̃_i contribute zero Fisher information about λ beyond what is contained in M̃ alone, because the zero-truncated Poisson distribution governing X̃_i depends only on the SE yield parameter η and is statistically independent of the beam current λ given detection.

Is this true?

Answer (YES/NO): YES